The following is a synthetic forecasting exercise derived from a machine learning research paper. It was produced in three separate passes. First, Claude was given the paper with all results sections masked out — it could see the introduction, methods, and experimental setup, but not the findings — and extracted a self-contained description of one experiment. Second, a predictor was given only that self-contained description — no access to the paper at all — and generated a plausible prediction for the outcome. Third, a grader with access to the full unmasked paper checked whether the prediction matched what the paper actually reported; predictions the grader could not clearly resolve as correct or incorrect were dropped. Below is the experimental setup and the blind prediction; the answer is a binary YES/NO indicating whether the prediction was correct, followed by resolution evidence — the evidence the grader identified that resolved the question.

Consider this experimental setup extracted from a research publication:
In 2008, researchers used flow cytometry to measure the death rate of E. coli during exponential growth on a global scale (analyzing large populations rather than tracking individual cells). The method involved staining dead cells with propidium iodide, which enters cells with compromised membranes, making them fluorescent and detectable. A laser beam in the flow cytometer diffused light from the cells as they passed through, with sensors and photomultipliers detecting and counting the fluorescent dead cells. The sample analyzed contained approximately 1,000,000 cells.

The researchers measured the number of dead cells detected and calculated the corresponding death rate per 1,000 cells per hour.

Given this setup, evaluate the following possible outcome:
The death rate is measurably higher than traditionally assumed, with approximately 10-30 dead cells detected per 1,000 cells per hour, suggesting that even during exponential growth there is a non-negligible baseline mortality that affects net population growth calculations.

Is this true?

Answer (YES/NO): NO